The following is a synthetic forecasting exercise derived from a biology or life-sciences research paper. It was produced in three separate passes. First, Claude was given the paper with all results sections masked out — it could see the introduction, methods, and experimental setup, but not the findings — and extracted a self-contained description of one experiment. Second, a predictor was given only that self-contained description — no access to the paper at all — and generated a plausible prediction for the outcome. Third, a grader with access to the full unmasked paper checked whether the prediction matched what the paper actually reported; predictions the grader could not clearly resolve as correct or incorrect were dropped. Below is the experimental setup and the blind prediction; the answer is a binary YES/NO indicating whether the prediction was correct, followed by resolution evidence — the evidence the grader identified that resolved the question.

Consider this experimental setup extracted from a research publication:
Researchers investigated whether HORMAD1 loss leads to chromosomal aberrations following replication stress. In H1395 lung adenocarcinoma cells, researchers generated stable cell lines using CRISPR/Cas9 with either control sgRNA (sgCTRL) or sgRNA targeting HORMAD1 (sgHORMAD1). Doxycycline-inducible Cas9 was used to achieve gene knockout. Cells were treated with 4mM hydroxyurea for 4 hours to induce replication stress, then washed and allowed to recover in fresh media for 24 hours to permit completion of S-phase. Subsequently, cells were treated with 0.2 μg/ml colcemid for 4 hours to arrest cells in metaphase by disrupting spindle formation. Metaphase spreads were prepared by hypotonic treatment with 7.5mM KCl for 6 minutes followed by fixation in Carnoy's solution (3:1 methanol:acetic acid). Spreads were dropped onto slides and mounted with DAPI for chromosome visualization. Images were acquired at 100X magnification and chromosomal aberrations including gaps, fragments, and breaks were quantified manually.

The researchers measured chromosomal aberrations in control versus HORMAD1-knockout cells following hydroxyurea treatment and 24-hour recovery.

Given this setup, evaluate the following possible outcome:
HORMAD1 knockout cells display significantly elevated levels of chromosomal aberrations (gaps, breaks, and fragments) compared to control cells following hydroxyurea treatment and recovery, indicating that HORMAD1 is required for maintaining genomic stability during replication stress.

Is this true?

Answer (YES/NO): YES